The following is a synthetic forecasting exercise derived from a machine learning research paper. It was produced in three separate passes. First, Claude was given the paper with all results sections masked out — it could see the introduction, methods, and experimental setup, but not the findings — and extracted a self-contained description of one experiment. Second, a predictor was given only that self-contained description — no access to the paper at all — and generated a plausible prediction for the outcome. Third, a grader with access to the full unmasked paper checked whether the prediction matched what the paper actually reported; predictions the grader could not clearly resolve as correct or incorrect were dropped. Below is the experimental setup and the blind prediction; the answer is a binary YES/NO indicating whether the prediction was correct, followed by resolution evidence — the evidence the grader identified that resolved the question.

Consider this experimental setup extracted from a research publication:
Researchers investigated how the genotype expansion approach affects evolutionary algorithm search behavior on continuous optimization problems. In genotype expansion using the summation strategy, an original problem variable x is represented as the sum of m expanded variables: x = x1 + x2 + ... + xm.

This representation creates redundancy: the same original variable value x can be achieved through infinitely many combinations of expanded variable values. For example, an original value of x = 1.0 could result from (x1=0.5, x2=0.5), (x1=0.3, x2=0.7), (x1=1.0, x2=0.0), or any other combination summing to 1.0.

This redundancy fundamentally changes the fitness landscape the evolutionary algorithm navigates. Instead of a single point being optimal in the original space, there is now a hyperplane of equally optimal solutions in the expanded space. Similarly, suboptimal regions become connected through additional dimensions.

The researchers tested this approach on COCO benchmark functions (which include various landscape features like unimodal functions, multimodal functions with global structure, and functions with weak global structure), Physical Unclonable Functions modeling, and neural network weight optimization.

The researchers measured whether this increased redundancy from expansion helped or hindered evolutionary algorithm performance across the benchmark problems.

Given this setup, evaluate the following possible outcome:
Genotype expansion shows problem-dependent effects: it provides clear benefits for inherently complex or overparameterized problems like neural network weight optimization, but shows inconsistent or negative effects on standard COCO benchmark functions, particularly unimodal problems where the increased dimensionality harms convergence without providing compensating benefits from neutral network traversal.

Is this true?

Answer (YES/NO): NO